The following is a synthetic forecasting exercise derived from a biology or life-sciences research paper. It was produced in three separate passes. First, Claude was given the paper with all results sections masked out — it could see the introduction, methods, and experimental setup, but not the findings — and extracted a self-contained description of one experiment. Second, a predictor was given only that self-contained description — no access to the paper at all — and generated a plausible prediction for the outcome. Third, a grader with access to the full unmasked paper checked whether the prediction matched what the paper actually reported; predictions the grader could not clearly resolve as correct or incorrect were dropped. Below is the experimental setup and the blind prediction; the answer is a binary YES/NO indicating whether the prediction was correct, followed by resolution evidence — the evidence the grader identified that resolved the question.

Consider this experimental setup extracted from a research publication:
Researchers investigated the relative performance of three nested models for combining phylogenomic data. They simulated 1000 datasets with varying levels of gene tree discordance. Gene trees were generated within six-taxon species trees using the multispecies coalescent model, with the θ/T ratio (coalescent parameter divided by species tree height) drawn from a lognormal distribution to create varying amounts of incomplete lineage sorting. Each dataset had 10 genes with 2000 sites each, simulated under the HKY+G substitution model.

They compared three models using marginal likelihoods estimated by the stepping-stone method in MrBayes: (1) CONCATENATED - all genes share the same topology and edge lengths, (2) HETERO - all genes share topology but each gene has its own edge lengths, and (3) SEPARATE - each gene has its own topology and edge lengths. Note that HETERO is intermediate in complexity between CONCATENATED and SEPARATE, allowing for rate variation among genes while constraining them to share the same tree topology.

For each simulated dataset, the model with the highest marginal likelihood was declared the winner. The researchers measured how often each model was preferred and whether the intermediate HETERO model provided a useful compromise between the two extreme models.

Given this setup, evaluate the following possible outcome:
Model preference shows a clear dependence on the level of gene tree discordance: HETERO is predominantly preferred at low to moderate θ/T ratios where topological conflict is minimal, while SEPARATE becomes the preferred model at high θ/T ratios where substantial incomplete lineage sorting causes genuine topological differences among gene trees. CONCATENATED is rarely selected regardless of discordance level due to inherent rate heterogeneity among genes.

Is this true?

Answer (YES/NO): NO